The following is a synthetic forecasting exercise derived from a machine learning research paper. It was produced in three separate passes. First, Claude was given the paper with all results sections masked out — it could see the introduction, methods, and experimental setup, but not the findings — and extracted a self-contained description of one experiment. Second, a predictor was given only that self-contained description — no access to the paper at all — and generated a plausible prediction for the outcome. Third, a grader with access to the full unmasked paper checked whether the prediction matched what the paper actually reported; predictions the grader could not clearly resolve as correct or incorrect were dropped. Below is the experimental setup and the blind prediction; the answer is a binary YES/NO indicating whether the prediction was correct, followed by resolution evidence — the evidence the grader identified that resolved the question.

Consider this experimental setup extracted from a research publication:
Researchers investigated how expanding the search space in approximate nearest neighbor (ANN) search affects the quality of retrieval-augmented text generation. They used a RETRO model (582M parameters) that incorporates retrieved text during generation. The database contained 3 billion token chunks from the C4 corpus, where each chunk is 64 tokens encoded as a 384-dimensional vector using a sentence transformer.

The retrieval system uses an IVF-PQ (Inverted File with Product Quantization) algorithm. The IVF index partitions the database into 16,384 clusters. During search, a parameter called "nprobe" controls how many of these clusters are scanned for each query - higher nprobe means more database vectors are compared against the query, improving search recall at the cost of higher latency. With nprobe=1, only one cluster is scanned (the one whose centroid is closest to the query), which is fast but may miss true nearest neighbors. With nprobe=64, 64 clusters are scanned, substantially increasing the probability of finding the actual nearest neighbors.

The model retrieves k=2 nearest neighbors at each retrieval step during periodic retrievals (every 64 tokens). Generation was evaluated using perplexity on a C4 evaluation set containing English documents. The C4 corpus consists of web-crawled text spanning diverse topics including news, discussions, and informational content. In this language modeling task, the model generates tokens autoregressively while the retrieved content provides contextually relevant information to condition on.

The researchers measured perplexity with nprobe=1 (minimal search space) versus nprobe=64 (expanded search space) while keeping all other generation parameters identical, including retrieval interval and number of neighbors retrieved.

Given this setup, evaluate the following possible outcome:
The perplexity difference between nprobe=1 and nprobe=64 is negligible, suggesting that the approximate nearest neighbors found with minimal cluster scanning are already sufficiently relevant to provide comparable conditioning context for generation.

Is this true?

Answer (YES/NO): NO